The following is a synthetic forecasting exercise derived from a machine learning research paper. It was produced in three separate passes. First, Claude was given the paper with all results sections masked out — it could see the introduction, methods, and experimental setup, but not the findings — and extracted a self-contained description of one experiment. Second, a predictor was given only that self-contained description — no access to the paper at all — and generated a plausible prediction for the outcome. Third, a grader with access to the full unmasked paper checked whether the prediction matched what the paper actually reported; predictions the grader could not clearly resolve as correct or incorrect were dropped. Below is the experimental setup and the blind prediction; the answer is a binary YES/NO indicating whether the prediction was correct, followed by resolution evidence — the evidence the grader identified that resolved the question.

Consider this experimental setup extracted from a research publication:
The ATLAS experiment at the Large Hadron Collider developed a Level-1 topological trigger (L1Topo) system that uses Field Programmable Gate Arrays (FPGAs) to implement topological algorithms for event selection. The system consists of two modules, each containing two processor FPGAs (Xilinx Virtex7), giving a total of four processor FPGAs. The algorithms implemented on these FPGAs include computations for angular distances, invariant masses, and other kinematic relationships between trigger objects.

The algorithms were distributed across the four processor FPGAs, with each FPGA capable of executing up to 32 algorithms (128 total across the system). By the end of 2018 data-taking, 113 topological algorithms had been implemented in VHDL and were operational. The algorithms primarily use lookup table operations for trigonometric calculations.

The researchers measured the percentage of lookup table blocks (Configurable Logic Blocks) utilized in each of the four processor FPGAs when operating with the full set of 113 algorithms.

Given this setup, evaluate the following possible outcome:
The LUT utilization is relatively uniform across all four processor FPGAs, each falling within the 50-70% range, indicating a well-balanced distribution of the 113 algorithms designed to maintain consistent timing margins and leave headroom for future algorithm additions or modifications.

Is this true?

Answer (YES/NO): NO